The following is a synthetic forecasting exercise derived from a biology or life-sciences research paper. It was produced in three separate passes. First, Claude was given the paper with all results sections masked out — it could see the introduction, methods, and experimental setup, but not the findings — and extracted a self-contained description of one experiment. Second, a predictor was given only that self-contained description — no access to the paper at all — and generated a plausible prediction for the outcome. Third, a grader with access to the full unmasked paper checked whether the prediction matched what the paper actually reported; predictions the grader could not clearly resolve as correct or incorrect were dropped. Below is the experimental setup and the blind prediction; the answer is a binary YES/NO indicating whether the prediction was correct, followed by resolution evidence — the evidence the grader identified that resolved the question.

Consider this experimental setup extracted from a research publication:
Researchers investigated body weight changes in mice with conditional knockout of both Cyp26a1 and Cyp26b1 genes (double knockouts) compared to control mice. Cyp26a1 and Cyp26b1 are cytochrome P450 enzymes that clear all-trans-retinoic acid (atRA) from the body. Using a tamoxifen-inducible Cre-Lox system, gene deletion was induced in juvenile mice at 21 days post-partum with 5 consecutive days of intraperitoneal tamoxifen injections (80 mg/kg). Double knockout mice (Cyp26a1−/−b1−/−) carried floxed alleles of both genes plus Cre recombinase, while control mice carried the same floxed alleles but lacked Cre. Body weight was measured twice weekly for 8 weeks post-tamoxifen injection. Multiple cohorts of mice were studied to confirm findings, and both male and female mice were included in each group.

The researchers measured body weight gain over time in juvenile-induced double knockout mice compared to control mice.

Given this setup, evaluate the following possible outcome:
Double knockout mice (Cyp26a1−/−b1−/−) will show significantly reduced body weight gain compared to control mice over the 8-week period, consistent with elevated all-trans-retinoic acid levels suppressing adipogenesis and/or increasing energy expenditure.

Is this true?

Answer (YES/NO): YES